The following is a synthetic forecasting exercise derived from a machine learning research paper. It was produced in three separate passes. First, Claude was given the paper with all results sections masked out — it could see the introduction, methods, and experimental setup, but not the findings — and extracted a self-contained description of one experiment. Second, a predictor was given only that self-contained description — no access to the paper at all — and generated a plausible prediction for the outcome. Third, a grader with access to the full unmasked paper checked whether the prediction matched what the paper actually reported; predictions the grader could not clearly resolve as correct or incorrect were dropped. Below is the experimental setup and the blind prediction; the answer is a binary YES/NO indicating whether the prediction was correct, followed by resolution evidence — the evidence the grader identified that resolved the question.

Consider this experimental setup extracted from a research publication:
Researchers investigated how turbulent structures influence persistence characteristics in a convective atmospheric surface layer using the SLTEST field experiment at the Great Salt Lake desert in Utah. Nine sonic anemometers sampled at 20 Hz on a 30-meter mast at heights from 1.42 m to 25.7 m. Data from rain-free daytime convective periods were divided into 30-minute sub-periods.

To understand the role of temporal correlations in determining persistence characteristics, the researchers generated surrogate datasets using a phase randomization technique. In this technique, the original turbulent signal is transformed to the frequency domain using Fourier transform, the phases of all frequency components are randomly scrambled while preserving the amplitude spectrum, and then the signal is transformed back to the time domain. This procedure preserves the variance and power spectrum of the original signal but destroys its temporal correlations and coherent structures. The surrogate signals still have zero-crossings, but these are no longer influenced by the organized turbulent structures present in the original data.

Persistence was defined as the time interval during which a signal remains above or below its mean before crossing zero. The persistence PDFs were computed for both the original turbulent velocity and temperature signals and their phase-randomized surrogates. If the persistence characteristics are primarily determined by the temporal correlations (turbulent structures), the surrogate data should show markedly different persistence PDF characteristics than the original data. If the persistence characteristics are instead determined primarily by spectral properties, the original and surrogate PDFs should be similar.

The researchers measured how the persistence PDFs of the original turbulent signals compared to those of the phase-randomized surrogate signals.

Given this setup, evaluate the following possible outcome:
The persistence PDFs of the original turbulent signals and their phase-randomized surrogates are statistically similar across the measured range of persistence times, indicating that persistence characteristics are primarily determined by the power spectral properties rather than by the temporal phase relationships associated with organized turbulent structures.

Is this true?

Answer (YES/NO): NO